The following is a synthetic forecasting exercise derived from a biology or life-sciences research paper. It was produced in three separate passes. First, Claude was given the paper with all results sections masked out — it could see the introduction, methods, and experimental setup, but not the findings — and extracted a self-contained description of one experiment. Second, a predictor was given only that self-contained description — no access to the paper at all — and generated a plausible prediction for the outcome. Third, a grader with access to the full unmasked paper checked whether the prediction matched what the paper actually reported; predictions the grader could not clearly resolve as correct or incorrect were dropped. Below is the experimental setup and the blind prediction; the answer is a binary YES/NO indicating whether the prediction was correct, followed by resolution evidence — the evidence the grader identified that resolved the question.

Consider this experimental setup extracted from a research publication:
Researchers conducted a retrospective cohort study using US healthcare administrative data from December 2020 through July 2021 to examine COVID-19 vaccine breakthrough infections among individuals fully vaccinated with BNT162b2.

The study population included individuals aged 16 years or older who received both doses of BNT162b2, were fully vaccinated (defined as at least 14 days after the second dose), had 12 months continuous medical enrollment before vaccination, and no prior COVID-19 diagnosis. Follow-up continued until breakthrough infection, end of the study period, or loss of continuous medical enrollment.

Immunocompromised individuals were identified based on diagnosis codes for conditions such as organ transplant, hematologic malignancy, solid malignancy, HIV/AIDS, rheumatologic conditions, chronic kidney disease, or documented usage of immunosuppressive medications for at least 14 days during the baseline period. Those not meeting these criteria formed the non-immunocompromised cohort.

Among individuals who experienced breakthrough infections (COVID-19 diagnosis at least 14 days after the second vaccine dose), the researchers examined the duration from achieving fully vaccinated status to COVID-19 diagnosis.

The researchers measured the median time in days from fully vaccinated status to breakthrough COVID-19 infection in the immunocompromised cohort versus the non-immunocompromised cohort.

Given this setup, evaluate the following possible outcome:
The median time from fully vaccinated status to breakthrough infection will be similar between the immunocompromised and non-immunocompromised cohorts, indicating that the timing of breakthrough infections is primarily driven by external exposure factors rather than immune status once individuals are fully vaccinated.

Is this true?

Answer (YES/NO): YES